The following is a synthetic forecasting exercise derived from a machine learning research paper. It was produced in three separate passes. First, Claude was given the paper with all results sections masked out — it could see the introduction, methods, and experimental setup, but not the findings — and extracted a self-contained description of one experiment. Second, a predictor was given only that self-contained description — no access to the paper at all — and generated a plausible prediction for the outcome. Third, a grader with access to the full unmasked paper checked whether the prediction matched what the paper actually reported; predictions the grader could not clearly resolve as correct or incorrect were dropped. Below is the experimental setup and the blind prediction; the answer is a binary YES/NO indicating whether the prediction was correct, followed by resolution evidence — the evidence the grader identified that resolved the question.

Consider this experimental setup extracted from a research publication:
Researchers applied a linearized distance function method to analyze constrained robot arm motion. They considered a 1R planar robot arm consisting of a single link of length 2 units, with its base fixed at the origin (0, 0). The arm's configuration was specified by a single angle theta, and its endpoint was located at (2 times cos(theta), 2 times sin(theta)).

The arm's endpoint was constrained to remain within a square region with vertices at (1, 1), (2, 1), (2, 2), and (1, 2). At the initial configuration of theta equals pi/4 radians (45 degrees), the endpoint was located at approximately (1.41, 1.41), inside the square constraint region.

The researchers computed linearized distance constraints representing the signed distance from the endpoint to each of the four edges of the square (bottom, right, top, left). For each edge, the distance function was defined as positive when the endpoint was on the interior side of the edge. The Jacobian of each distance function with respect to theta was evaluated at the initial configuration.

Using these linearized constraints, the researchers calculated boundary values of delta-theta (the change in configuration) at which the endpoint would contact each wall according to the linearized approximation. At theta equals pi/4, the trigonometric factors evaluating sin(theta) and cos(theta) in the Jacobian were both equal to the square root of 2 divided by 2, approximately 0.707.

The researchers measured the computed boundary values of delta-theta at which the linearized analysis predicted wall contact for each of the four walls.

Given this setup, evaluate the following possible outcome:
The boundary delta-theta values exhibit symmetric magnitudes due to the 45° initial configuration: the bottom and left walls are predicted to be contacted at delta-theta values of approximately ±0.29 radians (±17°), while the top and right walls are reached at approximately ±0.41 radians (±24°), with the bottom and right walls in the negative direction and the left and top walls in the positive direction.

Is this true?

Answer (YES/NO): YES